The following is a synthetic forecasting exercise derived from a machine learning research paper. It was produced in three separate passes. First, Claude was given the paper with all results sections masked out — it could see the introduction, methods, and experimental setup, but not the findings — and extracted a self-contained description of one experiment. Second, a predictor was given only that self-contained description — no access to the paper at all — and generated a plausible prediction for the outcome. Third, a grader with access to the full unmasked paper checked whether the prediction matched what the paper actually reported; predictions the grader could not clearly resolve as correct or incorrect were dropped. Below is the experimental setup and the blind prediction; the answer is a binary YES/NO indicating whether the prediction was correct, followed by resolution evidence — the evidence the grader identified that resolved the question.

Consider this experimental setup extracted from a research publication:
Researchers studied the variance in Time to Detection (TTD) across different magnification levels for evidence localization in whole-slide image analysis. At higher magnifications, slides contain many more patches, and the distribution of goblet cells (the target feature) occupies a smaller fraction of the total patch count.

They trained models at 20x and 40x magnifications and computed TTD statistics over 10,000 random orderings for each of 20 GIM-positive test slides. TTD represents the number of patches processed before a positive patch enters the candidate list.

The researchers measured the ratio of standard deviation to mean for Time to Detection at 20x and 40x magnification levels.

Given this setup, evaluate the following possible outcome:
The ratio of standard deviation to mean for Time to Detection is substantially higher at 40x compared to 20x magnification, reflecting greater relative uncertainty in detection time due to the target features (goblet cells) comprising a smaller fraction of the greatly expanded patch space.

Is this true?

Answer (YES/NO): NO